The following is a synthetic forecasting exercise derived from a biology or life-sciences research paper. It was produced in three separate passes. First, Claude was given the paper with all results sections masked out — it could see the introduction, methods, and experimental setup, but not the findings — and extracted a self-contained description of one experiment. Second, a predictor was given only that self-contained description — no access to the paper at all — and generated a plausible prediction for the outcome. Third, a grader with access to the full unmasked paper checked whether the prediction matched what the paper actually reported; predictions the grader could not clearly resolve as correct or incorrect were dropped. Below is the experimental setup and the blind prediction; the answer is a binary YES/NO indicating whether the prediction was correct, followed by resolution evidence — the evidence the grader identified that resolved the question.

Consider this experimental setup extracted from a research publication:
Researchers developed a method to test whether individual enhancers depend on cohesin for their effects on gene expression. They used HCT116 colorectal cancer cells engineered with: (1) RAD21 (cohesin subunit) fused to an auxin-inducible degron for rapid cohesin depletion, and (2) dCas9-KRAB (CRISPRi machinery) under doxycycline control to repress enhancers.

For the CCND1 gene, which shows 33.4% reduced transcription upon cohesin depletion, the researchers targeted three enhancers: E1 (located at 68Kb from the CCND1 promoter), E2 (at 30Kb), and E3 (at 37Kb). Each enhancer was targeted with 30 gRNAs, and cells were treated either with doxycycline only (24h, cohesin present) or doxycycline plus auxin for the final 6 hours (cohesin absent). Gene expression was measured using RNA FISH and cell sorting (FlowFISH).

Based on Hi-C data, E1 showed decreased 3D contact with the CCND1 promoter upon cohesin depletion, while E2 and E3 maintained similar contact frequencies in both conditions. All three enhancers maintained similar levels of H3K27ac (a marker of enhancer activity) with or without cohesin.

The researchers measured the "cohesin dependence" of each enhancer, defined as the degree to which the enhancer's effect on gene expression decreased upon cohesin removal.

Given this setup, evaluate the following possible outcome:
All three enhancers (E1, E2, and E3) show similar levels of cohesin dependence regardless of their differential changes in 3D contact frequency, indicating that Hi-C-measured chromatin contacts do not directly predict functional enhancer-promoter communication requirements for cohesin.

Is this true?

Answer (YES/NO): NO